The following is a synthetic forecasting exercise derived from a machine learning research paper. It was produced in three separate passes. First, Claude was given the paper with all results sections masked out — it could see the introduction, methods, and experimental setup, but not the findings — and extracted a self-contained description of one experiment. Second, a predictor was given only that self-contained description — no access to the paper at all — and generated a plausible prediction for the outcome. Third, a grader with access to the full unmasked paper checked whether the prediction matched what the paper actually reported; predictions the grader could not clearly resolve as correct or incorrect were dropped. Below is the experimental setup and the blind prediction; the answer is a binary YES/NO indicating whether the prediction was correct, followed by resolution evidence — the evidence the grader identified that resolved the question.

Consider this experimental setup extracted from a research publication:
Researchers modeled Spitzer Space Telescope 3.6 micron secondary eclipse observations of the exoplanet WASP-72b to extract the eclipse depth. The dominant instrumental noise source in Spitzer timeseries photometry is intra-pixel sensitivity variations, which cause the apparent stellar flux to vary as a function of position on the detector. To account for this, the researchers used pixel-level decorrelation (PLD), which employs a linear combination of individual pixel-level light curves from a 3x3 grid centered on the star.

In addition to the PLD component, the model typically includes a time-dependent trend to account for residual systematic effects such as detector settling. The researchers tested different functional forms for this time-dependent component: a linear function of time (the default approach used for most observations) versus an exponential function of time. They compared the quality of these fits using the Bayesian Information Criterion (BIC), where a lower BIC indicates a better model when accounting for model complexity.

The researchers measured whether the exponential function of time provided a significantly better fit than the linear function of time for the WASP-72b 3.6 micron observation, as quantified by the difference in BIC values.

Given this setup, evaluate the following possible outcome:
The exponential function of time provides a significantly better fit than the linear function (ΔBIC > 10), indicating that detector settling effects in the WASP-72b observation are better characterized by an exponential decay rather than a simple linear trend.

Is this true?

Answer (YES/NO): YES